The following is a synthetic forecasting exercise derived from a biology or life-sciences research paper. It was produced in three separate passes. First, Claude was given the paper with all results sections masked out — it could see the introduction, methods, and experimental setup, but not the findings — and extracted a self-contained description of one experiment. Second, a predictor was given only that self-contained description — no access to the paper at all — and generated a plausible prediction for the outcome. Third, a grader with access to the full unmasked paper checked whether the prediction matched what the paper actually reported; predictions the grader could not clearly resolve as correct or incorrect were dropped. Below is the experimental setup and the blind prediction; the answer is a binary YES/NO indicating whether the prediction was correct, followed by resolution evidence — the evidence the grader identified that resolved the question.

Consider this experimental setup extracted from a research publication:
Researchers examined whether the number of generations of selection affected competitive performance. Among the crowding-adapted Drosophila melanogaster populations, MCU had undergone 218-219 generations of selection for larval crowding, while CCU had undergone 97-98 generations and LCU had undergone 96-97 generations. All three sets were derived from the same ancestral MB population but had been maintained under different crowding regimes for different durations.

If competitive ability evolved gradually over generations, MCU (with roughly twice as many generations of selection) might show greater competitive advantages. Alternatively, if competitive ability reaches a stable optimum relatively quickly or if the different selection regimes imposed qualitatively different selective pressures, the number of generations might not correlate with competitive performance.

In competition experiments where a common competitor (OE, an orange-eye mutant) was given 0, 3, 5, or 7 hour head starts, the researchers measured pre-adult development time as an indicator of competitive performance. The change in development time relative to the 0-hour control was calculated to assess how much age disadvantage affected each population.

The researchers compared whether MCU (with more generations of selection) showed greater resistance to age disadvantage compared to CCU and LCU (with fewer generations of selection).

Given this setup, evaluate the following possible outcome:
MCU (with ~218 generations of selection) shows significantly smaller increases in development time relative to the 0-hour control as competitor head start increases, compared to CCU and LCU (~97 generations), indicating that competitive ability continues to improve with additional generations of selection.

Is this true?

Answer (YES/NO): NO